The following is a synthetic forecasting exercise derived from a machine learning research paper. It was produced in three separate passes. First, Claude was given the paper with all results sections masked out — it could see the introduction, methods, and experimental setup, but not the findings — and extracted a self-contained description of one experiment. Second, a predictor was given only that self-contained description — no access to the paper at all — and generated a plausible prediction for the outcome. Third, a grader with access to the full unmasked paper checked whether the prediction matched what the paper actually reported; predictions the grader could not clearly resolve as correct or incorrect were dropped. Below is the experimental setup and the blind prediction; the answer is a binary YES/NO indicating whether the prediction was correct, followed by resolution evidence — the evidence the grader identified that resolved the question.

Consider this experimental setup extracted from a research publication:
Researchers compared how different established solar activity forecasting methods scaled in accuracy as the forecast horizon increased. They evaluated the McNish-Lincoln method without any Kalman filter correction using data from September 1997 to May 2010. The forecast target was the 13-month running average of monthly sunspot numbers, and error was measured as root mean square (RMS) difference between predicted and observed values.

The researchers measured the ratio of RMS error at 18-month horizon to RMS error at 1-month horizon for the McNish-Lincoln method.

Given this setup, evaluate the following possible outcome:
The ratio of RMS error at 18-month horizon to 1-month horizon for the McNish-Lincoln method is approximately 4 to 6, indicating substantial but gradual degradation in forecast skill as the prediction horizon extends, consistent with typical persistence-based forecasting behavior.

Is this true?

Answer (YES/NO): YES